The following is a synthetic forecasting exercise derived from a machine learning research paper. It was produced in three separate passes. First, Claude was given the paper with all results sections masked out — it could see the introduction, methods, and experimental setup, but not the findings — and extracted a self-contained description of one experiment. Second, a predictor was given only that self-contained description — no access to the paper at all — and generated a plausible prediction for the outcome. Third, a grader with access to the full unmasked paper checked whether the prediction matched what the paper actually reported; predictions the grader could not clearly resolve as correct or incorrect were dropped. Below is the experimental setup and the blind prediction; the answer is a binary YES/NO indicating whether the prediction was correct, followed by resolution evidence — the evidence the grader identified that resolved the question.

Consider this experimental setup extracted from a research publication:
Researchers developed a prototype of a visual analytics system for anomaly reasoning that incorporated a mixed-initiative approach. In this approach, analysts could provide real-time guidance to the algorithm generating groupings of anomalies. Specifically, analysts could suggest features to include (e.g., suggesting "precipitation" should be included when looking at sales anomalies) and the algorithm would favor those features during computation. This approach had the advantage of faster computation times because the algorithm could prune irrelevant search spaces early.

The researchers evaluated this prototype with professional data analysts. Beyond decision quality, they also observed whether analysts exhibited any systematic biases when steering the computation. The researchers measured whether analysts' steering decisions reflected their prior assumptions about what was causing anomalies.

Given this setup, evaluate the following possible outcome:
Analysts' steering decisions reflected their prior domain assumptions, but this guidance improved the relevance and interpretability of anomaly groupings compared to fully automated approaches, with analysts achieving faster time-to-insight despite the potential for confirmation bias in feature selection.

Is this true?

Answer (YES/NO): NO